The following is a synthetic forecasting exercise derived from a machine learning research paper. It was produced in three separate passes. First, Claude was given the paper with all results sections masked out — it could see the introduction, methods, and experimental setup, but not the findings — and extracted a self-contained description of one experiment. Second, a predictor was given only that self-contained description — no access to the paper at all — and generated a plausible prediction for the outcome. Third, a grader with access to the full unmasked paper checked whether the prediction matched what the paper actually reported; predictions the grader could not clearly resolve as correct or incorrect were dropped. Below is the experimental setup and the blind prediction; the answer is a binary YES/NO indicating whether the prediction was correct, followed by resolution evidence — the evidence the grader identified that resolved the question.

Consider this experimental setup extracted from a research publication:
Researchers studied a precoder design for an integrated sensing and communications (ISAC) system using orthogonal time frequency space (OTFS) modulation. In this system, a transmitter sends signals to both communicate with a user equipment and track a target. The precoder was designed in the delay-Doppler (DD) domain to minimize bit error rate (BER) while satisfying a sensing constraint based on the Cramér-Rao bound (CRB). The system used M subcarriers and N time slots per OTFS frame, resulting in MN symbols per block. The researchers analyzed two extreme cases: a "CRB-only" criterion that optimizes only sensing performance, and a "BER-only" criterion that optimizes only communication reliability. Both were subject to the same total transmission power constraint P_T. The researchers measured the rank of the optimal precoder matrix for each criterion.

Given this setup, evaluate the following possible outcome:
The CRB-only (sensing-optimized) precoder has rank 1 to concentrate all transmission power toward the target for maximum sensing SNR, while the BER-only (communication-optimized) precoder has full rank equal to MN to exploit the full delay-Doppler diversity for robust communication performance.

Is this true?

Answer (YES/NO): YES